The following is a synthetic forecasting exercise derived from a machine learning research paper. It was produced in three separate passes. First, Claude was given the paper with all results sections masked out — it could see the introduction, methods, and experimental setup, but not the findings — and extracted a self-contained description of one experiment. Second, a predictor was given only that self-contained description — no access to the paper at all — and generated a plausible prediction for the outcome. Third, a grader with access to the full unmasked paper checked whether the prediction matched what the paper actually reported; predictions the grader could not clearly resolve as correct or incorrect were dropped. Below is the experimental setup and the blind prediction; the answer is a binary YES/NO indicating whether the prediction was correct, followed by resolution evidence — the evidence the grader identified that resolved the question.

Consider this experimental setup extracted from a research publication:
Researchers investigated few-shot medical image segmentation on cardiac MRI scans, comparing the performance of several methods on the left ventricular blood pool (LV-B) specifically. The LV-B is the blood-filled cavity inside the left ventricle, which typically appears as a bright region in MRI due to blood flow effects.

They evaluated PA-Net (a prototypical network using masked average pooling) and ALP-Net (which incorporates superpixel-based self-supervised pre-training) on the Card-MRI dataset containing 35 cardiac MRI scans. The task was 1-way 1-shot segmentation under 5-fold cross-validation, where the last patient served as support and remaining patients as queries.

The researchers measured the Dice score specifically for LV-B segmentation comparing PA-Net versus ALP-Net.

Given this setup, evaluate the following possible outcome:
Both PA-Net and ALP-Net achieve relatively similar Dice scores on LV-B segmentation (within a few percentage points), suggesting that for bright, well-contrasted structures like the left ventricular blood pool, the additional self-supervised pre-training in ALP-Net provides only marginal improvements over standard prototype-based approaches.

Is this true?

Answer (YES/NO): NO